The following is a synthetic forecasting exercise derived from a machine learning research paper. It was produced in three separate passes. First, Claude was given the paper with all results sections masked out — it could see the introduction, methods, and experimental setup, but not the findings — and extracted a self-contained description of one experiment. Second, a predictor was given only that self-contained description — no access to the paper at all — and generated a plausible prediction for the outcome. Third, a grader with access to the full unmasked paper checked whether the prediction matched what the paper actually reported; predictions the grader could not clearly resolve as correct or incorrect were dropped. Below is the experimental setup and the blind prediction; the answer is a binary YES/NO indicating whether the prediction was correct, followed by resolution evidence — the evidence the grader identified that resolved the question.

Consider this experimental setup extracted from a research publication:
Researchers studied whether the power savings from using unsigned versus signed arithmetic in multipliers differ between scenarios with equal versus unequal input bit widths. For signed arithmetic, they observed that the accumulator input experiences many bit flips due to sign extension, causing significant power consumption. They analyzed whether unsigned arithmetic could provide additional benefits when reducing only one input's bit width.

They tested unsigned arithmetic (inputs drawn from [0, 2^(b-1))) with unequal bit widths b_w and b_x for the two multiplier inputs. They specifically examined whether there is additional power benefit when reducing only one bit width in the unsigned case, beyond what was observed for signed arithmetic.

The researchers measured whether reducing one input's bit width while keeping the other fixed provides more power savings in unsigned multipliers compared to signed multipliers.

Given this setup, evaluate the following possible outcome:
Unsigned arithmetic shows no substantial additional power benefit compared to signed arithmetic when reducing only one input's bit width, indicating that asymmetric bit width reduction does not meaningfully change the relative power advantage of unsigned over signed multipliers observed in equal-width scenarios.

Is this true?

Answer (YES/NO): NO